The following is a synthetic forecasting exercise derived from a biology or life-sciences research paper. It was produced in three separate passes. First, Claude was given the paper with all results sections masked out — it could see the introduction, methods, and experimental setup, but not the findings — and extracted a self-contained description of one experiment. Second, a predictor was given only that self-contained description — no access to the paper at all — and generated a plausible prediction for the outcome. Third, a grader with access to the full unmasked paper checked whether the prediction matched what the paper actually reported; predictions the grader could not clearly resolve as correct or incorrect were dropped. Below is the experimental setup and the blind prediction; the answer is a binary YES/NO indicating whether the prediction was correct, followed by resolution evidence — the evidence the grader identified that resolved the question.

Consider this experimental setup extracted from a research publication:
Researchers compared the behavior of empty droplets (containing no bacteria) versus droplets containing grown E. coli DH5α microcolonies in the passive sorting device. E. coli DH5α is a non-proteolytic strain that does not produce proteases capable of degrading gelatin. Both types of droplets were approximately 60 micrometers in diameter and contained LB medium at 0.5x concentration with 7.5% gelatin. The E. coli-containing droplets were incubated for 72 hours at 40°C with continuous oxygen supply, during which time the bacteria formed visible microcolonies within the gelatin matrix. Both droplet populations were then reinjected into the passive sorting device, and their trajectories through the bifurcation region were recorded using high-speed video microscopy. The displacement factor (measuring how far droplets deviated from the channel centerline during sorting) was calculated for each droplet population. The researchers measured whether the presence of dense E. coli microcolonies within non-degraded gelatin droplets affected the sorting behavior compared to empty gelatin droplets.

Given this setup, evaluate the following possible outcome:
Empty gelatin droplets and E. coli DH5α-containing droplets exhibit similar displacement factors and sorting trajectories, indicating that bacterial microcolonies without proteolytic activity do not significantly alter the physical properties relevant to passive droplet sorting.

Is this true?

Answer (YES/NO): YES